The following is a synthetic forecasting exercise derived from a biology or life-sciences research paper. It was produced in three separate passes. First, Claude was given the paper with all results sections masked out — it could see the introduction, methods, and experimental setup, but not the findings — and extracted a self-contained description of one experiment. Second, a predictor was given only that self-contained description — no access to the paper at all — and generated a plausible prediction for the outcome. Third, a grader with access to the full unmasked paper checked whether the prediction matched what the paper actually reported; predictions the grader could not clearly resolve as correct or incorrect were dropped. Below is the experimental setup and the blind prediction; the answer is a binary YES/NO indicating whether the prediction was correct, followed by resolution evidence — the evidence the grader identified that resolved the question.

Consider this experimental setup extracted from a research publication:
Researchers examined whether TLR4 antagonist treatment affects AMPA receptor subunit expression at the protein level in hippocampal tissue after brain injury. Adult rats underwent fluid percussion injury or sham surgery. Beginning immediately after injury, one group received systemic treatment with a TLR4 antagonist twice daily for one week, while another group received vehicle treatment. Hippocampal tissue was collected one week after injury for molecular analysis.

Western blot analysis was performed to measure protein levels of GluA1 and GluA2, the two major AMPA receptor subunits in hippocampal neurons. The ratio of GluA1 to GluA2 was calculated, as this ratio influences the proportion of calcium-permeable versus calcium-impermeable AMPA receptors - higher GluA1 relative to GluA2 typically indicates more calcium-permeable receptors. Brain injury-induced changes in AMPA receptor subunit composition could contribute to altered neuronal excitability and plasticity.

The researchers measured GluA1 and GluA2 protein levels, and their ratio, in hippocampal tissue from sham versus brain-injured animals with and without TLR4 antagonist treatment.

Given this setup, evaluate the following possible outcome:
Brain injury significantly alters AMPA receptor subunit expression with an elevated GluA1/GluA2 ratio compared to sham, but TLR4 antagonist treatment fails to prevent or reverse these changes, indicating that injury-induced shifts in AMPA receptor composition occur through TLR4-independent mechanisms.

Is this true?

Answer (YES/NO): NO